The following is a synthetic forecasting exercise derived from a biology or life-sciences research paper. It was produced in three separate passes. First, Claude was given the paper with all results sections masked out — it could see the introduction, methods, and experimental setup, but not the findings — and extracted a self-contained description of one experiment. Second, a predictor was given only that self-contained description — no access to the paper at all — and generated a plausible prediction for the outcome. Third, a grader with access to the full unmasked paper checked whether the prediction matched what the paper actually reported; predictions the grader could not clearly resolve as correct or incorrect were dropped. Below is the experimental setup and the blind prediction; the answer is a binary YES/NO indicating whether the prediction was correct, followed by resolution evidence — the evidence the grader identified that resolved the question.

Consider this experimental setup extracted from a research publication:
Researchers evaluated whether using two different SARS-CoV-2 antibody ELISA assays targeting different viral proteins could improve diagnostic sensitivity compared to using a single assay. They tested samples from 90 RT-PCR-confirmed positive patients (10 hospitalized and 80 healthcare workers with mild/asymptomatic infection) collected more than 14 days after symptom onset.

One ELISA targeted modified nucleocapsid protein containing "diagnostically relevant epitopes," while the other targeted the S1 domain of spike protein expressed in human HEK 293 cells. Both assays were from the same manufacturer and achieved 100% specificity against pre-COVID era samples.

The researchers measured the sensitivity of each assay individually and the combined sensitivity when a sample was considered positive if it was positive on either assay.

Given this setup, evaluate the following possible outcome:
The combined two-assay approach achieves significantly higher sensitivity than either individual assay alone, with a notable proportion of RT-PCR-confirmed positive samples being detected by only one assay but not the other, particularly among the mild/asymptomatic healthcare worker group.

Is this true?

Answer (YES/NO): YES